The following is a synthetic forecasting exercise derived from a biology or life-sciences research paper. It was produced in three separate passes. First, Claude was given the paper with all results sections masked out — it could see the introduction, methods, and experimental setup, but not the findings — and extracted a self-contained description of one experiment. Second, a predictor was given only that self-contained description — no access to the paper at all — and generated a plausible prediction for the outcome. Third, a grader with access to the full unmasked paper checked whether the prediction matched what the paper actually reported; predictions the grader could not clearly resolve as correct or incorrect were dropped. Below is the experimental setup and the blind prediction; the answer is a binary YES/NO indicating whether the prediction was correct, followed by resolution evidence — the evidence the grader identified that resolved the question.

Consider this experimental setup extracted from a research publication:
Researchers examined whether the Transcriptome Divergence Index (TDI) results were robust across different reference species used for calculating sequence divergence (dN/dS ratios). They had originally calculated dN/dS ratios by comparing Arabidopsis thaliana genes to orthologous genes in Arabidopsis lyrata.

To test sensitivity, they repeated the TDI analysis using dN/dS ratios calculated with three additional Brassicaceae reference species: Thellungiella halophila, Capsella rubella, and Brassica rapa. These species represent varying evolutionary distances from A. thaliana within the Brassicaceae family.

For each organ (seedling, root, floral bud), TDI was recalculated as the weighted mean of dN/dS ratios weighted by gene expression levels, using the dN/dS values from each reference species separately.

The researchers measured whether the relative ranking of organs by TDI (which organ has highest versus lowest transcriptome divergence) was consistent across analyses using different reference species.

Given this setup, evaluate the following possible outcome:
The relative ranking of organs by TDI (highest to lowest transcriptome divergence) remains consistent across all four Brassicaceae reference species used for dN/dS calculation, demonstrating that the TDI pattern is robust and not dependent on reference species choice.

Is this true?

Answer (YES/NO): YES